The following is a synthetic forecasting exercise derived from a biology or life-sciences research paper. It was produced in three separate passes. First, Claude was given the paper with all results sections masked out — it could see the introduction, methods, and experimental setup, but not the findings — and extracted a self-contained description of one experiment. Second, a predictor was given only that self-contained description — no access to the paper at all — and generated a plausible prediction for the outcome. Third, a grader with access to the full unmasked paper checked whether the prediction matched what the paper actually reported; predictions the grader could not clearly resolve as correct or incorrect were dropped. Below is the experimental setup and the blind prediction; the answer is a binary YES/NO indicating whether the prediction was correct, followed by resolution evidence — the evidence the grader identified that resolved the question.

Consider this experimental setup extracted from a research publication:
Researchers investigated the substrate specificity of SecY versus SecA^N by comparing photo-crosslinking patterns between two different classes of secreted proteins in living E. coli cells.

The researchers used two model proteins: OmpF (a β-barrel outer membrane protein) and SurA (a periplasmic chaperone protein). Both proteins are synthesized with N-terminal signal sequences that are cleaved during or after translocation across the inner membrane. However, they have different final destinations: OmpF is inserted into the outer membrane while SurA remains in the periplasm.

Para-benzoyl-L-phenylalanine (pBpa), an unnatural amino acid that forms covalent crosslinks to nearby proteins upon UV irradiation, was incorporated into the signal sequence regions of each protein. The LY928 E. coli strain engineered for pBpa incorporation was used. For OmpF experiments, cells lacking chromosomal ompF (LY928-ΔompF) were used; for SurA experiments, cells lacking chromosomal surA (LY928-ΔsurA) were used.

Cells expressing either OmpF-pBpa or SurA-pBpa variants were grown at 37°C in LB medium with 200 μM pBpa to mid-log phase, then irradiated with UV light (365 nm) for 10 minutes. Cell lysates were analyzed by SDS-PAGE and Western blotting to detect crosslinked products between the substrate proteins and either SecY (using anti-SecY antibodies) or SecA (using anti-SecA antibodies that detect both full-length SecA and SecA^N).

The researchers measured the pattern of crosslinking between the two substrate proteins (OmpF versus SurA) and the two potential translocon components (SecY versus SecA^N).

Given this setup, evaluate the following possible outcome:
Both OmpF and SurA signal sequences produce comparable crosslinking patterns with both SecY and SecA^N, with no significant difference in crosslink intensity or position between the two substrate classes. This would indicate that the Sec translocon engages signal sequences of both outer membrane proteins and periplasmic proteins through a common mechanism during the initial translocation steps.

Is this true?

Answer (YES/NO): NO